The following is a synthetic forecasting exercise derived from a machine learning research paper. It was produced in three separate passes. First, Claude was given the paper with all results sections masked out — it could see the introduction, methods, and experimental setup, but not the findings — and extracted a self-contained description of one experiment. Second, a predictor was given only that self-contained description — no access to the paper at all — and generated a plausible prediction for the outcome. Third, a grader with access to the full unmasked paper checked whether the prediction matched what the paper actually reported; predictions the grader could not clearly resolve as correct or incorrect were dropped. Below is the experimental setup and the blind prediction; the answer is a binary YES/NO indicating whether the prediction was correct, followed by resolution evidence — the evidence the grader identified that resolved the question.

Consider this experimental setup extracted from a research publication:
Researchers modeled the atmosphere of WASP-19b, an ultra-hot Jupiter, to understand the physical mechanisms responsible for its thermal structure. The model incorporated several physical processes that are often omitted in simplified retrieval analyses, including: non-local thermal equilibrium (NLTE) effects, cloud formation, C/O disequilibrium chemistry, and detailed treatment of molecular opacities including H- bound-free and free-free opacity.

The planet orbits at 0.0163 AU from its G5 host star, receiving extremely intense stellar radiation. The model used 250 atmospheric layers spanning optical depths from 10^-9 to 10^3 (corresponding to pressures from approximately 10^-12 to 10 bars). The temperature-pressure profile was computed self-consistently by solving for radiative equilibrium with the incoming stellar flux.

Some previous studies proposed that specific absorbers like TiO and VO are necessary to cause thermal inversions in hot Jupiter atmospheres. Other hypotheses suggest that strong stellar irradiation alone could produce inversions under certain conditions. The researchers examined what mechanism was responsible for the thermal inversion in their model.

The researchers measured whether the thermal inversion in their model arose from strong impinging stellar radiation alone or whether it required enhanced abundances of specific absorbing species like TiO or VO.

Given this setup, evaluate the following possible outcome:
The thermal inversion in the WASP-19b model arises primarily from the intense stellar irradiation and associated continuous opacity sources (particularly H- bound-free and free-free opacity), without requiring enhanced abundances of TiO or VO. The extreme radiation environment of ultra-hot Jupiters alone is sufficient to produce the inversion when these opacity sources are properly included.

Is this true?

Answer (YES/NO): NO